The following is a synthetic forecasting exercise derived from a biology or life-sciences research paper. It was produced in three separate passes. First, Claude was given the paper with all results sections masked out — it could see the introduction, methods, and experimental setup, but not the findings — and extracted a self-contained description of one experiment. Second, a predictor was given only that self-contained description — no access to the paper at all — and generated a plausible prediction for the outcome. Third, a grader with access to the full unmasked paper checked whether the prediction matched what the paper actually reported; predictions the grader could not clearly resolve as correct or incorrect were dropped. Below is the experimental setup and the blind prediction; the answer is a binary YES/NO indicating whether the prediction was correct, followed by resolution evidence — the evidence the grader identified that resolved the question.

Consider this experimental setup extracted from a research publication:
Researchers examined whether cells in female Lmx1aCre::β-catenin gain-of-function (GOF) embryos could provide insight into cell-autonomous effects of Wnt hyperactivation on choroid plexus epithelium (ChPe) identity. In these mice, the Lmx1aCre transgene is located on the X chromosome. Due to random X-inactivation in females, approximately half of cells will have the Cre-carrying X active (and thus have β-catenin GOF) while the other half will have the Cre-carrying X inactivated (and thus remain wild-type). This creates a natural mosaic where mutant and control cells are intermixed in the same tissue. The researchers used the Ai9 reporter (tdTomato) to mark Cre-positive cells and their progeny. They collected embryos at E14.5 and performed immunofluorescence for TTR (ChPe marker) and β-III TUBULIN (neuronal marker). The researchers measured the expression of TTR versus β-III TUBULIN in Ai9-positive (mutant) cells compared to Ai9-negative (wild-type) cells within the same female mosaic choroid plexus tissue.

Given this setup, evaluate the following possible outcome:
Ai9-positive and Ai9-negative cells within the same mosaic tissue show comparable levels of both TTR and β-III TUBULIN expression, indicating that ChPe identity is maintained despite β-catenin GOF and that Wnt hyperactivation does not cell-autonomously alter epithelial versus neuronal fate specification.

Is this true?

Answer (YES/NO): NO